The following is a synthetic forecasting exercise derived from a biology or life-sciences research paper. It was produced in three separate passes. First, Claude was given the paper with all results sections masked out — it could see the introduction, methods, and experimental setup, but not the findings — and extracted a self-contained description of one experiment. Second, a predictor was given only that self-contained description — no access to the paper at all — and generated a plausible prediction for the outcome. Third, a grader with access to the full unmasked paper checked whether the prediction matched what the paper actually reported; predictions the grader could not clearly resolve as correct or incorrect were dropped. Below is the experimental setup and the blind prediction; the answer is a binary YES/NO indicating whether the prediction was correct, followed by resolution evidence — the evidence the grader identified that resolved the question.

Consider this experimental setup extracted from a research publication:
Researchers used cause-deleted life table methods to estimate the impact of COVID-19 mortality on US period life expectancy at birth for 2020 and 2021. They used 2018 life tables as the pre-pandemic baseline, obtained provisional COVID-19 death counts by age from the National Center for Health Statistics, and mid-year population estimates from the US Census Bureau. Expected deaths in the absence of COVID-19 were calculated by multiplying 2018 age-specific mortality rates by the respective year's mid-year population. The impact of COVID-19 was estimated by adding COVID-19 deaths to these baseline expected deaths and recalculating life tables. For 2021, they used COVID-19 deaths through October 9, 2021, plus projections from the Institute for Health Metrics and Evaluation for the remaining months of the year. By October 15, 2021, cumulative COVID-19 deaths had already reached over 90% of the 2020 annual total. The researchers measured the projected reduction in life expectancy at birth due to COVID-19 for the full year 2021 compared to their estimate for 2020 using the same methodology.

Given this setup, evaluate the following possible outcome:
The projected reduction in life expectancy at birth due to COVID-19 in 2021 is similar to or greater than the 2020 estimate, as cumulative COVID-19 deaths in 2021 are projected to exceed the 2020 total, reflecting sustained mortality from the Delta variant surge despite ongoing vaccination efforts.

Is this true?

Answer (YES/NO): YES